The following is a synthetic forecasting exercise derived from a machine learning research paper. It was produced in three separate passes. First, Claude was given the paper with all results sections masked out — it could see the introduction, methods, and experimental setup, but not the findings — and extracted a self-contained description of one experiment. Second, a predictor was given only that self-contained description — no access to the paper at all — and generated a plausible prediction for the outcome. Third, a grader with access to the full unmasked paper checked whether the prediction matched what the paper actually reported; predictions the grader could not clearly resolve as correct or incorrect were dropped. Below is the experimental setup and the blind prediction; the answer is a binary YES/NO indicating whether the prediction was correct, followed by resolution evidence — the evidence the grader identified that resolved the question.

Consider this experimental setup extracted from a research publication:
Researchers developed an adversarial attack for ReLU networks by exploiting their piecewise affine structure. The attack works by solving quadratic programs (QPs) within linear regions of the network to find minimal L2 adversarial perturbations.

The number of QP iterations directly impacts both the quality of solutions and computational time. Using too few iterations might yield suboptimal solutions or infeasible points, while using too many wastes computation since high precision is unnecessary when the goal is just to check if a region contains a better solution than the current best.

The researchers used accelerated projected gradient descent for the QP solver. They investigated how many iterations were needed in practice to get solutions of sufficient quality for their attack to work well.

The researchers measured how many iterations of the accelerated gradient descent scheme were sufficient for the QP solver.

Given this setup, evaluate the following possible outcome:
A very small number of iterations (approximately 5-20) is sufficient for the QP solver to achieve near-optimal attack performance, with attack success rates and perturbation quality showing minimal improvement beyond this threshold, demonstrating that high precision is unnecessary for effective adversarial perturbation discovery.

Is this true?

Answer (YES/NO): NO